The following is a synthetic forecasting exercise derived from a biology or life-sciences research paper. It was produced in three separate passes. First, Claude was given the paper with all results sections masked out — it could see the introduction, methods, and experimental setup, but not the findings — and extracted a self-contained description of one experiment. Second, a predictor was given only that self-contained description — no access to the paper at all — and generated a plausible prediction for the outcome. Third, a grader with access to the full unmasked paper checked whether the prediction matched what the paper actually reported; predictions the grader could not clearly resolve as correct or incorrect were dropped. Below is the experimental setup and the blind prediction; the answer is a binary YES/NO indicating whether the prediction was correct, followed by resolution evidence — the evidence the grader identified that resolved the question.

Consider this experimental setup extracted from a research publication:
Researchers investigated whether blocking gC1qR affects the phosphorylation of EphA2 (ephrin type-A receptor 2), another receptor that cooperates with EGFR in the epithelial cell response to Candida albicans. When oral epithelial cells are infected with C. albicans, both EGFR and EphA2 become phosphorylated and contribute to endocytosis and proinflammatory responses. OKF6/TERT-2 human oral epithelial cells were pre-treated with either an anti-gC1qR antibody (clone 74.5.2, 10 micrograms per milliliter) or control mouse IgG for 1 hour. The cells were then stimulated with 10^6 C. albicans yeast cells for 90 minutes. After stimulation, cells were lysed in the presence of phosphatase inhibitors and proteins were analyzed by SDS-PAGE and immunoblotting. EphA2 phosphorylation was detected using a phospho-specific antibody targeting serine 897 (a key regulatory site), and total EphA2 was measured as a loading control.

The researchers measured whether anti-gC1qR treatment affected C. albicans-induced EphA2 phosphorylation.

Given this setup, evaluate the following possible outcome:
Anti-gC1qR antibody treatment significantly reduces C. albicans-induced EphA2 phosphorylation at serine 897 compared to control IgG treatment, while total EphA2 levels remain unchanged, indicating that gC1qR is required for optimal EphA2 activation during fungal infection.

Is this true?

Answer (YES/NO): YES